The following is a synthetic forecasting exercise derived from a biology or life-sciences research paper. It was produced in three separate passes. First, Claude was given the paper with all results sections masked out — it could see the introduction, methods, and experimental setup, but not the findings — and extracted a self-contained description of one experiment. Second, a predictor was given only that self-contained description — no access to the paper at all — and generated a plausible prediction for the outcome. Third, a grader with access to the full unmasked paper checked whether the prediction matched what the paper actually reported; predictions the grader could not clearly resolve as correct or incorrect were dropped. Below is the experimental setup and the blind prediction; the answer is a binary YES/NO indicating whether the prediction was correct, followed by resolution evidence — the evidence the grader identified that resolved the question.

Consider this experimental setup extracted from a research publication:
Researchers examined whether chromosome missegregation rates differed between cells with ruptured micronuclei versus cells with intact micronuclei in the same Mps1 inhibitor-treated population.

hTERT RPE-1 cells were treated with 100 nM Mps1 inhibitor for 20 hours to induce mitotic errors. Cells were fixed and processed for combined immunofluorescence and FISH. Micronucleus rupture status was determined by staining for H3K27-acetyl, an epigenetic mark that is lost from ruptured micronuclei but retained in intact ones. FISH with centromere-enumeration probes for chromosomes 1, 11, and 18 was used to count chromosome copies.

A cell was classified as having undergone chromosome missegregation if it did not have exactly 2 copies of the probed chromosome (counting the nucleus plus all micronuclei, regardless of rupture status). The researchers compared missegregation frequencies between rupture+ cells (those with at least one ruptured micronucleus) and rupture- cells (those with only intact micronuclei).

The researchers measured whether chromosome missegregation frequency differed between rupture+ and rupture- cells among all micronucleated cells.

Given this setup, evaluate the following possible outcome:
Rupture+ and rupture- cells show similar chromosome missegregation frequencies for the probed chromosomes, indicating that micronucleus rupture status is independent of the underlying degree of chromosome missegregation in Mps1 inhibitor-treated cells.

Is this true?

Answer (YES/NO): NO